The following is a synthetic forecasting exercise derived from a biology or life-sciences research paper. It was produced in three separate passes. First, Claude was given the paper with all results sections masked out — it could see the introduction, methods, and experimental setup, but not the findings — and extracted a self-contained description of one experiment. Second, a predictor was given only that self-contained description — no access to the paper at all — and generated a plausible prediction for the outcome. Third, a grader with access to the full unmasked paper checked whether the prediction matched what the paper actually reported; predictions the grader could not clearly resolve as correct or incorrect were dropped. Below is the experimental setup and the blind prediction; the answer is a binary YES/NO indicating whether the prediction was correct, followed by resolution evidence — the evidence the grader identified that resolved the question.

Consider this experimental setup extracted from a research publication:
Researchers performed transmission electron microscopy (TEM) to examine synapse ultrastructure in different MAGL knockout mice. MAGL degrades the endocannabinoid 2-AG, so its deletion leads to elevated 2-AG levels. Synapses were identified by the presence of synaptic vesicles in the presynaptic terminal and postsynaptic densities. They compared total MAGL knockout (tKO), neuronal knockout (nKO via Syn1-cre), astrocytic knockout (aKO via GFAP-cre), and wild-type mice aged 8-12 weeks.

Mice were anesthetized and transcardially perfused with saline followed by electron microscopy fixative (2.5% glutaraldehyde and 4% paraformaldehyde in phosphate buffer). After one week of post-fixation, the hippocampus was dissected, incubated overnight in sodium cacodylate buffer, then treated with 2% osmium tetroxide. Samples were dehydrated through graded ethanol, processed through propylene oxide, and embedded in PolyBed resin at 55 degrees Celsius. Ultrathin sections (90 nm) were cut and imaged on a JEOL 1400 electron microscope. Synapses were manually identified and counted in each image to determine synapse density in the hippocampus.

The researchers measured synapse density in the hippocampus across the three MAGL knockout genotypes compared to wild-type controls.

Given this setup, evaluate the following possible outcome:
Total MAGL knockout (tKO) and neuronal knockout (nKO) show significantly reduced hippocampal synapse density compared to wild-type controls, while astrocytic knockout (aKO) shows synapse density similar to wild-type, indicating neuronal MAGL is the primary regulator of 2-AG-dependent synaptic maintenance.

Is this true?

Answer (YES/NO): NO